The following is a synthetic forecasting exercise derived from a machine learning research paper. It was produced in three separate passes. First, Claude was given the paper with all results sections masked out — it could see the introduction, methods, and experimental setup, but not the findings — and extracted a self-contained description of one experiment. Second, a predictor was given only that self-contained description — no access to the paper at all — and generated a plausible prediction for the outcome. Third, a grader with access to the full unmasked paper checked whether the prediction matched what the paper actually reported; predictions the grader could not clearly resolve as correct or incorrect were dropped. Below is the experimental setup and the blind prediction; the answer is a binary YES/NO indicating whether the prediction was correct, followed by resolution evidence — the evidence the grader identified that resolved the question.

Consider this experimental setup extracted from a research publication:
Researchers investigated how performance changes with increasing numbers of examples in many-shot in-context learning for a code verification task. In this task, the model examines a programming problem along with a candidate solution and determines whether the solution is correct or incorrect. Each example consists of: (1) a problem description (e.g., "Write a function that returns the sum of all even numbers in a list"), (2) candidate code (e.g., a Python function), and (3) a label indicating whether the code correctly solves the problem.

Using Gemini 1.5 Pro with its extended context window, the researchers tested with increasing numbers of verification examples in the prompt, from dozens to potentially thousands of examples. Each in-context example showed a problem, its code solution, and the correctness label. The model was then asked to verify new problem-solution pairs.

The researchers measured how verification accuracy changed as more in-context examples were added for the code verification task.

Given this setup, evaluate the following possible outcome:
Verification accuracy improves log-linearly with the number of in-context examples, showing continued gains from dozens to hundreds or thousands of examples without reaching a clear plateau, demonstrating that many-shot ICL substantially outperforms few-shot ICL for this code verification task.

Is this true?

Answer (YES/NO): NO